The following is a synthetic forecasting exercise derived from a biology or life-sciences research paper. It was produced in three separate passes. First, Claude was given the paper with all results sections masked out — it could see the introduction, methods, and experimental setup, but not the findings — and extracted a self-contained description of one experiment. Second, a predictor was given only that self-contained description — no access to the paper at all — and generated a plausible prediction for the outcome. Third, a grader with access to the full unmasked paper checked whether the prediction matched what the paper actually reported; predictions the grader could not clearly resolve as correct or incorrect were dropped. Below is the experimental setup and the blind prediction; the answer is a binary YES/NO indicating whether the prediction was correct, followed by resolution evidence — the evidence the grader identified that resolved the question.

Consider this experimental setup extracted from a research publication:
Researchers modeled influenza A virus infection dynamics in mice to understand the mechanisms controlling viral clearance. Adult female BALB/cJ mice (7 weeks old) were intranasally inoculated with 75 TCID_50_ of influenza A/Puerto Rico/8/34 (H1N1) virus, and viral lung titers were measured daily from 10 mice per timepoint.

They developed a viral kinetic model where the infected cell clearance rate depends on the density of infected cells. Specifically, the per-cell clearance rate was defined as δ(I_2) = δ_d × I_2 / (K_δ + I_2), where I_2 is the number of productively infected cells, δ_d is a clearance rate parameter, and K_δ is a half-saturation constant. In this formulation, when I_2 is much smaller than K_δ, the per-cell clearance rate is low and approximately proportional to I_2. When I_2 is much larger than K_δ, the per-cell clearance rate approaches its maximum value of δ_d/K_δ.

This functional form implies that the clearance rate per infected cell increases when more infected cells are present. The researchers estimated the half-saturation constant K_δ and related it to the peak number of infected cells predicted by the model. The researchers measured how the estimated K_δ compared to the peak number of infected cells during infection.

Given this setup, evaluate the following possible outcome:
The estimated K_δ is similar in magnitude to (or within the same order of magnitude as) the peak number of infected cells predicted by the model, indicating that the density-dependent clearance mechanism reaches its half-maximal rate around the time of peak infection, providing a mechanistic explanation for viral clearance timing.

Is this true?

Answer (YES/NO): NO